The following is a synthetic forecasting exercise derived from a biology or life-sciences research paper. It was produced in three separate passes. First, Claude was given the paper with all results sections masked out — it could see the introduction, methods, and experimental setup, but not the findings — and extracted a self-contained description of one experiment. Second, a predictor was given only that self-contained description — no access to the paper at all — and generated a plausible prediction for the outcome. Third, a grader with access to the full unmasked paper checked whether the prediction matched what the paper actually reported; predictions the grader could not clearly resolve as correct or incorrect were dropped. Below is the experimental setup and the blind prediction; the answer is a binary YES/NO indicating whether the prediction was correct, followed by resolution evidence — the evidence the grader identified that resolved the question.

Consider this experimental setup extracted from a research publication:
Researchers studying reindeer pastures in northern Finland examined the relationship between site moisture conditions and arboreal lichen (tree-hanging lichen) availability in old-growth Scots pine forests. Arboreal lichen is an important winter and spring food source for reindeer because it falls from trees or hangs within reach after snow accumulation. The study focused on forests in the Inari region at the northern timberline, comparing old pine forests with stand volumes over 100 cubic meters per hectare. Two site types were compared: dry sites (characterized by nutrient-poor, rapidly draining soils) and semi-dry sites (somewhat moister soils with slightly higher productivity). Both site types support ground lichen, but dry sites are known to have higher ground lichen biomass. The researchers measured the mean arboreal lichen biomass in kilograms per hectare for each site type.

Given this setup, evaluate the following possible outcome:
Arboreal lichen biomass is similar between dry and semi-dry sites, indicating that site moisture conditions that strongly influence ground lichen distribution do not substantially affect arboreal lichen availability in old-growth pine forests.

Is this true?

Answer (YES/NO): NO